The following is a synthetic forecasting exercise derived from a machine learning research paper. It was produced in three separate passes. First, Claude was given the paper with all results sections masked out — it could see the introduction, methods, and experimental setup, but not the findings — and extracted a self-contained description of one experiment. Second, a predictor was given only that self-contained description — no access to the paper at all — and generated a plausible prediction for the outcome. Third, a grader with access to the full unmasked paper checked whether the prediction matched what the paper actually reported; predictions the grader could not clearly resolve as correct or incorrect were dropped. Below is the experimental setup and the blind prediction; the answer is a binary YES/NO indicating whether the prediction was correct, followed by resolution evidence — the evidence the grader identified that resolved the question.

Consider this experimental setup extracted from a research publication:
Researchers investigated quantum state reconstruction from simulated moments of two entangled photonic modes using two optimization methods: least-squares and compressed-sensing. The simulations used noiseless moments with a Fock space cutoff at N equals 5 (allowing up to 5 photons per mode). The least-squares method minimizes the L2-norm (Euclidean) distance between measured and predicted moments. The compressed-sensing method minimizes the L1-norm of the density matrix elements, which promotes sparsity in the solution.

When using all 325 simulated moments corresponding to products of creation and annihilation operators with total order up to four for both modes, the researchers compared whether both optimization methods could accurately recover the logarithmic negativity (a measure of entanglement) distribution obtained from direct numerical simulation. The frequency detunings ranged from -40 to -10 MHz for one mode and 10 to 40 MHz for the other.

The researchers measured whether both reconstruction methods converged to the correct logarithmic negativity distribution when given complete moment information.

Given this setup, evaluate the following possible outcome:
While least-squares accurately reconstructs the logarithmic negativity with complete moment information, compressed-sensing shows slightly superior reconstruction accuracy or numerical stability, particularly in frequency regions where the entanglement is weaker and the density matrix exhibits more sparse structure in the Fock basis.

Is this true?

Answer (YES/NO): NO